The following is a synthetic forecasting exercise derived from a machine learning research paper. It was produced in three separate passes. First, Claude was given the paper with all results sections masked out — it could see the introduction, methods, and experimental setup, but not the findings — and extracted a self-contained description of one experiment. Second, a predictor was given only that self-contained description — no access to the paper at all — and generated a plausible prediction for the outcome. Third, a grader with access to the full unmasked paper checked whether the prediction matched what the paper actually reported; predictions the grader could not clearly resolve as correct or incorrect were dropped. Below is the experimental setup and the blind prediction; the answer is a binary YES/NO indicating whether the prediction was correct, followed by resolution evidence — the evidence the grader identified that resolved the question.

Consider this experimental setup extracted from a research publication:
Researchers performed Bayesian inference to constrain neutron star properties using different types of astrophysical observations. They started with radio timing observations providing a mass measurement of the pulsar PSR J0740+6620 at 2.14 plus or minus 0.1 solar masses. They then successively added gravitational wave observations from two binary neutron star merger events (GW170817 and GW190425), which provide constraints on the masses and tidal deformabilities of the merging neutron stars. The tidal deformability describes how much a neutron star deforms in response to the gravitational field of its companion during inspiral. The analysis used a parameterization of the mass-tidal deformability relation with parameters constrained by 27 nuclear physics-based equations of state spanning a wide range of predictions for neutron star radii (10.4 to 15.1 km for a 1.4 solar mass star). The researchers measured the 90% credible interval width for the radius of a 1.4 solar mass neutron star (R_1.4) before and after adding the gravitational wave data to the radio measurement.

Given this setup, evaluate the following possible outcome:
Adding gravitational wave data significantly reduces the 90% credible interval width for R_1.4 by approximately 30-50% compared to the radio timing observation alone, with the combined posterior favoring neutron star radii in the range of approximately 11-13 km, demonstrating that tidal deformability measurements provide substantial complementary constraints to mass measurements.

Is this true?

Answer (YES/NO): NO